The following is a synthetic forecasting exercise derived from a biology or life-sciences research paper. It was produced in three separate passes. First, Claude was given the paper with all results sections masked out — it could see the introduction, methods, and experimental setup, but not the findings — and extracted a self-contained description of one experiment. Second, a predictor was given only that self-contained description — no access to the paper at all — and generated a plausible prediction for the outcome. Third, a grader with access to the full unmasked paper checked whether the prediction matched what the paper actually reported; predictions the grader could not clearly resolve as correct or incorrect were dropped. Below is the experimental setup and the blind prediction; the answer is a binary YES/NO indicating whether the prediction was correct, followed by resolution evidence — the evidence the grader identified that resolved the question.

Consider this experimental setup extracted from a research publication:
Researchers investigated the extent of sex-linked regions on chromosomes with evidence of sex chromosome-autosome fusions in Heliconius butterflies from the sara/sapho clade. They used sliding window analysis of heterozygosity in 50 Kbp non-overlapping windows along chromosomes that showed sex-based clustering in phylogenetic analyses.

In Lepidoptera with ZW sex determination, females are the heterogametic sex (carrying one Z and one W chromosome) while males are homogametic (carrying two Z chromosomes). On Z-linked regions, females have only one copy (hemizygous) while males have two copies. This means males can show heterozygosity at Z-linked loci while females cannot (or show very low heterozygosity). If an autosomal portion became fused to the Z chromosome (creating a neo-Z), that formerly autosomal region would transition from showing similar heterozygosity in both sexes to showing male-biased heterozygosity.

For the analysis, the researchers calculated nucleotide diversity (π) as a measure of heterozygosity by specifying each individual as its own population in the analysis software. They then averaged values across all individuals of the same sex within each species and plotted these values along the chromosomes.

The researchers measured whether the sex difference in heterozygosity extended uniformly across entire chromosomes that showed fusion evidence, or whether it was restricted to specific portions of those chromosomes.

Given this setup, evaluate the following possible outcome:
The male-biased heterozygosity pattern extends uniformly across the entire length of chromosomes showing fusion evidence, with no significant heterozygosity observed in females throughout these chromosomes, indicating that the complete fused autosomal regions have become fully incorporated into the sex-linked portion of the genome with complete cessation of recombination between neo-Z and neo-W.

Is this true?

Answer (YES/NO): NO